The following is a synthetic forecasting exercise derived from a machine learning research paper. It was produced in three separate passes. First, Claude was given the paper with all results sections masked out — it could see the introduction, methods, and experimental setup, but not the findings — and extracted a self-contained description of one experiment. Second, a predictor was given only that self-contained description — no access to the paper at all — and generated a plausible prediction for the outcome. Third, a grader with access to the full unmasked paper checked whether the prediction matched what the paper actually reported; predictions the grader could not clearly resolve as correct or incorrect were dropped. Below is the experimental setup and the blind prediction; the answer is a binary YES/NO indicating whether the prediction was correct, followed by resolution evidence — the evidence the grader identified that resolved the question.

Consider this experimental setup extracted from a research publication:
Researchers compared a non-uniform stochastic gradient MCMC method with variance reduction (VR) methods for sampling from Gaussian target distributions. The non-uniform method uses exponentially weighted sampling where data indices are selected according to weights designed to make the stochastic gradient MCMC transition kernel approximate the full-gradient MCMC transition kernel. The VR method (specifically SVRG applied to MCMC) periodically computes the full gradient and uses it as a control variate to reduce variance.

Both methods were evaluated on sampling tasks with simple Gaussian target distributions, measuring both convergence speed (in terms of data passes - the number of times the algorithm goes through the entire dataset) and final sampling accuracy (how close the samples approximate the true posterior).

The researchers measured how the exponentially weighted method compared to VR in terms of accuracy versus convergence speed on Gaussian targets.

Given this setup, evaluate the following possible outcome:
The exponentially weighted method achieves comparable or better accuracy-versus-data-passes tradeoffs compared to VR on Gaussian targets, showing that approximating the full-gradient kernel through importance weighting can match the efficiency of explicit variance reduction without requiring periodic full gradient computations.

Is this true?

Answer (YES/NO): NO